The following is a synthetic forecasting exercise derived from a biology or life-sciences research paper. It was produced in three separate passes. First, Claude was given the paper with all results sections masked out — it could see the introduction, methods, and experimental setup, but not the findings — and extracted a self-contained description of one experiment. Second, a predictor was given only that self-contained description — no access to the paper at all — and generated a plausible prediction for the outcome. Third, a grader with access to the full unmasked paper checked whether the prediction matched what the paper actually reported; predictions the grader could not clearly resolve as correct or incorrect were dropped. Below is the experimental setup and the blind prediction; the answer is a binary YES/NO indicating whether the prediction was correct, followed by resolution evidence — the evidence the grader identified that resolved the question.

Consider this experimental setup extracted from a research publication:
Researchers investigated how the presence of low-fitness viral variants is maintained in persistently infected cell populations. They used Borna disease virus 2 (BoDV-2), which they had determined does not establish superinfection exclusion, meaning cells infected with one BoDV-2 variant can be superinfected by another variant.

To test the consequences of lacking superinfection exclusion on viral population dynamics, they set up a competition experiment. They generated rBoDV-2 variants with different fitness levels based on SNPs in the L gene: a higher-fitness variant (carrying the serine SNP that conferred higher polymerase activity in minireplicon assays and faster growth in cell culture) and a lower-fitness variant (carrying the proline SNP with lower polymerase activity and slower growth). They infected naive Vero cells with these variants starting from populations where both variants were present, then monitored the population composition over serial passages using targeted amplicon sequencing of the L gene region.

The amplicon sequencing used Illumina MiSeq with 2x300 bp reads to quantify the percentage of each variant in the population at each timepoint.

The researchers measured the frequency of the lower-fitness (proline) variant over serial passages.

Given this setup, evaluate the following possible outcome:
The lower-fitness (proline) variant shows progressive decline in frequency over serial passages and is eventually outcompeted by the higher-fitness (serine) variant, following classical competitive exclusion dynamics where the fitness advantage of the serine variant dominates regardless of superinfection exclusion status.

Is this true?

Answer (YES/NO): NO